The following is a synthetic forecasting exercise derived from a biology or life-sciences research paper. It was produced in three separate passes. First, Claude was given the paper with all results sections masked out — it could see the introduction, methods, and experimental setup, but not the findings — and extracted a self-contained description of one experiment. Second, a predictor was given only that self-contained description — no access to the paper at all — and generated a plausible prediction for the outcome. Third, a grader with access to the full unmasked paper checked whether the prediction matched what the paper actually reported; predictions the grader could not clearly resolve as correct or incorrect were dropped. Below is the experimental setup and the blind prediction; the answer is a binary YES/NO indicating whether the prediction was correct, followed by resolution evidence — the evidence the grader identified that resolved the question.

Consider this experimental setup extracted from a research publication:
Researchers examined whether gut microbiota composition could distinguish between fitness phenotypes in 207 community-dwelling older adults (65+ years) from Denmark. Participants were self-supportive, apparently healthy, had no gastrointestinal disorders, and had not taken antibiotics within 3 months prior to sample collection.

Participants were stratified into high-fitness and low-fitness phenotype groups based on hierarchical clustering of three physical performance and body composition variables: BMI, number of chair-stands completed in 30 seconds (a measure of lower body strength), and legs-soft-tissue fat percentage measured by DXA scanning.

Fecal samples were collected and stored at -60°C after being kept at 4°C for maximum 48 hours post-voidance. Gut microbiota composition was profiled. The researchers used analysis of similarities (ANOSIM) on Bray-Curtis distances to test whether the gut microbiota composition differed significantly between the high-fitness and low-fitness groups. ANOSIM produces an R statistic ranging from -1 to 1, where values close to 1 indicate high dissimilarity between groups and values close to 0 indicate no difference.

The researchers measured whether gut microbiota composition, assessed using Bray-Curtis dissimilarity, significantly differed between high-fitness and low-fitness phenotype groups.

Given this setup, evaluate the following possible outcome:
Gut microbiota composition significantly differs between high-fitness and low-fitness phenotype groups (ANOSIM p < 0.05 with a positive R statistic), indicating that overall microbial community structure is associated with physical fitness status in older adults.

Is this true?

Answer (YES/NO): YES